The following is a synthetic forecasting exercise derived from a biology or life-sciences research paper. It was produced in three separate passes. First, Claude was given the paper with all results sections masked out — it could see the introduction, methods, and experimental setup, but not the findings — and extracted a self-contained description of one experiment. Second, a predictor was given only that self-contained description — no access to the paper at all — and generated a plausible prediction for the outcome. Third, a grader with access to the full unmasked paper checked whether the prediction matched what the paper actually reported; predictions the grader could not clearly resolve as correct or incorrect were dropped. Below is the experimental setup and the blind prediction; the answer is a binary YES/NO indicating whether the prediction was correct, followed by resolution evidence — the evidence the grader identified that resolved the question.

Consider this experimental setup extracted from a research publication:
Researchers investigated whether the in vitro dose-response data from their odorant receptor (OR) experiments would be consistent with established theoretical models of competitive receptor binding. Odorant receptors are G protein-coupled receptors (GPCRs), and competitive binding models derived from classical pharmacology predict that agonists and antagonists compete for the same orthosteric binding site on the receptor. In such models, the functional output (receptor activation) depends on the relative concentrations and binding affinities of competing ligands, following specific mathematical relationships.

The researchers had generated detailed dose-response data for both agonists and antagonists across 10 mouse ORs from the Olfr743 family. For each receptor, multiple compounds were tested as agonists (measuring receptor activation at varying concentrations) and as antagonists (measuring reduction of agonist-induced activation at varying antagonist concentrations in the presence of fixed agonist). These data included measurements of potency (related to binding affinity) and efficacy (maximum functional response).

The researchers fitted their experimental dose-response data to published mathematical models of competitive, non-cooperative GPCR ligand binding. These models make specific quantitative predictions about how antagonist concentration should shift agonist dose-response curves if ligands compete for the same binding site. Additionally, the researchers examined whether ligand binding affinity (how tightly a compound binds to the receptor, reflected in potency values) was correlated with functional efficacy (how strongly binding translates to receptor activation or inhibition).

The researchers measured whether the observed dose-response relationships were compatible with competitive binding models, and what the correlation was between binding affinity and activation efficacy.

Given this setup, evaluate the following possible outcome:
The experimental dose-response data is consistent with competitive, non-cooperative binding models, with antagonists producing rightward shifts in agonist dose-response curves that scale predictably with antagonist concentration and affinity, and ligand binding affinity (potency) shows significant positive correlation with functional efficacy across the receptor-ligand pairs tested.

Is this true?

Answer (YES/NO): NO